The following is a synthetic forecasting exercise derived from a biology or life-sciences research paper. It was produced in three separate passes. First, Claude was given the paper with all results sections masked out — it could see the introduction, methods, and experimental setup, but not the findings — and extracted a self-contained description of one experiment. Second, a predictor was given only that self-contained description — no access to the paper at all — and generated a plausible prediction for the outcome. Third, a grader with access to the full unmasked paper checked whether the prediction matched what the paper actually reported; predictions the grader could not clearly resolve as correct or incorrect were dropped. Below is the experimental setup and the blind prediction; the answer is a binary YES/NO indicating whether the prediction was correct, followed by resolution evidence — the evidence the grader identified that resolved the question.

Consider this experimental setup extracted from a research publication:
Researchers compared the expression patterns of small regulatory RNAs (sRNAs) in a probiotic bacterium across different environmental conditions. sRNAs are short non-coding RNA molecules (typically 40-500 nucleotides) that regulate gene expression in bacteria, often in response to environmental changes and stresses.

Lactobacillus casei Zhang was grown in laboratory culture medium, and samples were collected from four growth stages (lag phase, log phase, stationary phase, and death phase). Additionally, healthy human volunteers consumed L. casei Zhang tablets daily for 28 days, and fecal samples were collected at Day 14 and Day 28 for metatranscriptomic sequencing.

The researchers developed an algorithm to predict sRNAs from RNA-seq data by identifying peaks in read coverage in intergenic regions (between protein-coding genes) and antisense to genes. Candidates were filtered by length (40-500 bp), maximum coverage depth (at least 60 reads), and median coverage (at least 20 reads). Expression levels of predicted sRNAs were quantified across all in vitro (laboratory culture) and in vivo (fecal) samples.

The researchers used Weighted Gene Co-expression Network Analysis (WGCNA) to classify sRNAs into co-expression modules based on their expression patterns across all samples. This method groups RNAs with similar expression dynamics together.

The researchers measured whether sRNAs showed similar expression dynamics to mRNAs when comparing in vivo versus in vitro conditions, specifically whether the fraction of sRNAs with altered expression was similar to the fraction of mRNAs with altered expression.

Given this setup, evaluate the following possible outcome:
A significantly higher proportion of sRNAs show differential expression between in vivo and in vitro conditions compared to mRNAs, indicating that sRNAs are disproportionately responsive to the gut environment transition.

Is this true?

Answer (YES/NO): NO